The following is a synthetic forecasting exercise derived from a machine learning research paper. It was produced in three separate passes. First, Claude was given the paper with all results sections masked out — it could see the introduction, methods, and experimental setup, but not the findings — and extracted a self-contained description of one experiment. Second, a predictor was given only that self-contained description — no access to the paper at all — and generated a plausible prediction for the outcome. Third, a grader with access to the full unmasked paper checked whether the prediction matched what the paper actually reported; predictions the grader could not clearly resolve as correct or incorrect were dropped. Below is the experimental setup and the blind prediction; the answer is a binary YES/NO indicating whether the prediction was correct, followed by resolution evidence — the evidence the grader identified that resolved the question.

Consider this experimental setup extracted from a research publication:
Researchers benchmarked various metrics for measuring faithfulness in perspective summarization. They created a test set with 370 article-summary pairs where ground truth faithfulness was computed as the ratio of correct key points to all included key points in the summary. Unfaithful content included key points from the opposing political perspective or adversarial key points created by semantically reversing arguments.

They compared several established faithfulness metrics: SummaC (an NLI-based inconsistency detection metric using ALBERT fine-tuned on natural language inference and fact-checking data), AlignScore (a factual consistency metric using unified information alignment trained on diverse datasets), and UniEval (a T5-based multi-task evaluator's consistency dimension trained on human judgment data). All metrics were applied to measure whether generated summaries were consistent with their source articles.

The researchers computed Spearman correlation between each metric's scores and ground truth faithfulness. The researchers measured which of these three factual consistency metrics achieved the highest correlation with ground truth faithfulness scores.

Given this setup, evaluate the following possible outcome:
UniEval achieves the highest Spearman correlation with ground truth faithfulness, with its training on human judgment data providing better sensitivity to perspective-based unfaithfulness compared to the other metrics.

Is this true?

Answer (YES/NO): NO